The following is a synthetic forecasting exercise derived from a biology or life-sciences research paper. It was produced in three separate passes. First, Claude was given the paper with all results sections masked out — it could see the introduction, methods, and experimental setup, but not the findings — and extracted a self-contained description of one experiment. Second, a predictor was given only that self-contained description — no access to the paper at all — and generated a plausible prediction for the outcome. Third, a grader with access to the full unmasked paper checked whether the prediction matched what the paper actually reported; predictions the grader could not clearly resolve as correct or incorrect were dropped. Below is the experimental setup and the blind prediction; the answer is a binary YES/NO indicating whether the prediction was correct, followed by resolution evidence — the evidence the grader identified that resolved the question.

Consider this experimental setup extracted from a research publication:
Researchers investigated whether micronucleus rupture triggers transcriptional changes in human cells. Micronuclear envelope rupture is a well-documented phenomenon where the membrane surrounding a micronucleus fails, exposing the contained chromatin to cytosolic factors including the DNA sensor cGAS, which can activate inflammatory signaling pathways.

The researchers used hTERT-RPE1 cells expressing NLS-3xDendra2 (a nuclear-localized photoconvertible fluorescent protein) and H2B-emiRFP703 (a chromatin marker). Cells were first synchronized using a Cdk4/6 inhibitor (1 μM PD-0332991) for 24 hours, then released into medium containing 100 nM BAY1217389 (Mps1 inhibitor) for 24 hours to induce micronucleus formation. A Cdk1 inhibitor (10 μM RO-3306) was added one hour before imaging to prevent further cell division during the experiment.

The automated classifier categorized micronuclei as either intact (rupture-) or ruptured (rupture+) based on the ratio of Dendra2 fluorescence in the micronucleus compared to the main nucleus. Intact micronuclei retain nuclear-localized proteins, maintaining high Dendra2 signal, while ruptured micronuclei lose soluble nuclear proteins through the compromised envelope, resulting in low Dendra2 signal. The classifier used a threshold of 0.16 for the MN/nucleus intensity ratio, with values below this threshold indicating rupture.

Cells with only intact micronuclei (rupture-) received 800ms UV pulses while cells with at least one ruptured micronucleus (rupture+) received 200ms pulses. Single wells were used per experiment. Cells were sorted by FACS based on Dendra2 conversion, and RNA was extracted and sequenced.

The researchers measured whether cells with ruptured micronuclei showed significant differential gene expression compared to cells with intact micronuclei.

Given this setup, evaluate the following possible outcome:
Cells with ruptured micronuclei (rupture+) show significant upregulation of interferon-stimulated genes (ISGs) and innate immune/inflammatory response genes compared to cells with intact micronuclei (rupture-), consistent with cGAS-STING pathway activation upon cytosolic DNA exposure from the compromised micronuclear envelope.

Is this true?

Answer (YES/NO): NO